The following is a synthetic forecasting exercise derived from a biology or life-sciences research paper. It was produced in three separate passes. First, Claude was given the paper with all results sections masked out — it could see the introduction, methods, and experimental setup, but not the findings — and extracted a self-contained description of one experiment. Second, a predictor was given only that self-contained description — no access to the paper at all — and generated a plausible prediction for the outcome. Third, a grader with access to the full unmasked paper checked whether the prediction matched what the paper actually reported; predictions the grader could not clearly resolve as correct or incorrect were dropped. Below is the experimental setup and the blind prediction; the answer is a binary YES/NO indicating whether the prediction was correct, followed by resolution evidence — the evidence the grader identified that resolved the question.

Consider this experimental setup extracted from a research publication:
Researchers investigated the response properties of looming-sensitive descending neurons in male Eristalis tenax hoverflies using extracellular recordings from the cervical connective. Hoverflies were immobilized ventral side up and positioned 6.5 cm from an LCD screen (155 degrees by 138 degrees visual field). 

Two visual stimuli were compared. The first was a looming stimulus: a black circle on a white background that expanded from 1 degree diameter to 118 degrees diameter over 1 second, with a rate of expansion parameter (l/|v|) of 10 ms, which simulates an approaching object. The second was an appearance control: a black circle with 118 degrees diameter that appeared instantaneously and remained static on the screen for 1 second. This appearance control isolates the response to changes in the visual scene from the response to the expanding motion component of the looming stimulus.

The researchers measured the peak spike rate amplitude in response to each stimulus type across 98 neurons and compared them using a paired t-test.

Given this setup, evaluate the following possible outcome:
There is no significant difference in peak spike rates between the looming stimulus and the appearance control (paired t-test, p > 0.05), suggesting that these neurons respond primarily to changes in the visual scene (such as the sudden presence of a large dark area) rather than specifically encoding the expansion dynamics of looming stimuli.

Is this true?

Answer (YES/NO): NO